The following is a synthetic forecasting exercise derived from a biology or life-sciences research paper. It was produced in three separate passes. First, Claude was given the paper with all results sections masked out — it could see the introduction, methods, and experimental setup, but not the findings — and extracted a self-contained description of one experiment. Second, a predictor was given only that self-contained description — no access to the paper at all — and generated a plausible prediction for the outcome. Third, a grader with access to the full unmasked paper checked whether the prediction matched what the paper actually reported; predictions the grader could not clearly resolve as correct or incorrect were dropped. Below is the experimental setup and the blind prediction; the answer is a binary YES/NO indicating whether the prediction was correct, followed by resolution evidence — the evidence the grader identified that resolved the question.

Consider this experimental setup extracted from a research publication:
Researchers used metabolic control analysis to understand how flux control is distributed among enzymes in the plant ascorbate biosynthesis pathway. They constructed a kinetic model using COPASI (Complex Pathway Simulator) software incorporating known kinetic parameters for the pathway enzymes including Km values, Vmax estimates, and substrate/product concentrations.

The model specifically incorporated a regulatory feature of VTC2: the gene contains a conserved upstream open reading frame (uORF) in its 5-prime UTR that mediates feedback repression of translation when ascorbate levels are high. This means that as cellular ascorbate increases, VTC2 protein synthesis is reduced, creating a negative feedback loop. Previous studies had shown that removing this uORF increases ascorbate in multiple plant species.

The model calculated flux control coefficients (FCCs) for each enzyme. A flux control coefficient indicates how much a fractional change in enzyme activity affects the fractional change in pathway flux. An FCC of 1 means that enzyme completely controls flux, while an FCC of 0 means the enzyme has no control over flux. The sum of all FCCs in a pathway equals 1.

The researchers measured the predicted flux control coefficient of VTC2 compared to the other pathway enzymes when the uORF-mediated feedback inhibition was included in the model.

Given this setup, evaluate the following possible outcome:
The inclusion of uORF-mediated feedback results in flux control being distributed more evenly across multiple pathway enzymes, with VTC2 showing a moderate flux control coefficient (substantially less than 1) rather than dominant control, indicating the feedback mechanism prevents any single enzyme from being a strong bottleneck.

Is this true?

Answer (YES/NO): NO